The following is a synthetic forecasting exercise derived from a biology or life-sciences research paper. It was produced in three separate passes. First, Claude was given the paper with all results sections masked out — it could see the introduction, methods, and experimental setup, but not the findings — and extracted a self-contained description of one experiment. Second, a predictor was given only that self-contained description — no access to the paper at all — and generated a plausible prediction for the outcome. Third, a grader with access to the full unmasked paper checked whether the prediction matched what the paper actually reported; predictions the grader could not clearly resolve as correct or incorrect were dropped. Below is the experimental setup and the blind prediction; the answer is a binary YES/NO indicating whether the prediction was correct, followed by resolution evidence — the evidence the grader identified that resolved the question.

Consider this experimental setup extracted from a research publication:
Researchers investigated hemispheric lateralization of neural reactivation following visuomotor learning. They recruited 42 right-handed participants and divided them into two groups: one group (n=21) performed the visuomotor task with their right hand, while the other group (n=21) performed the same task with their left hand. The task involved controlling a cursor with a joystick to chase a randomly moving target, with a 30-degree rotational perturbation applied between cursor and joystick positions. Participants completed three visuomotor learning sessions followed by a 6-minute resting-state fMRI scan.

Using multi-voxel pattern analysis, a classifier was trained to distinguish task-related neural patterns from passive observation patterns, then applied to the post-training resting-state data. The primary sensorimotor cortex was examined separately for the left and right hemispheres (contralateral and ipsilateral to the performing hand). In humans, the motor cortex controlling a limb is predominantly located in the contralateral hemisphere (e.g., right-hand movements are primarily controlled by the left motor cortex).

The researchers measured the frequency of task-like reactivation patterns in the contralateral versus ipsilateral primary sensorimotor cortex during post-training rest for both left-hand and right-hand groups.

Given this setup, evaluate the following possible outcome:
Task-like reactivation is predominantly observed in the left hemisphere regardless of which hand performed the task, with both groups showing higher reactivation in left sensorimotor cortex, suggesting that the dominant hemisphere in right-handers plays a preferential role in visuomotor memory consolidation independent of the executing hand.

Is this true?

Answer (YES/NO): NO